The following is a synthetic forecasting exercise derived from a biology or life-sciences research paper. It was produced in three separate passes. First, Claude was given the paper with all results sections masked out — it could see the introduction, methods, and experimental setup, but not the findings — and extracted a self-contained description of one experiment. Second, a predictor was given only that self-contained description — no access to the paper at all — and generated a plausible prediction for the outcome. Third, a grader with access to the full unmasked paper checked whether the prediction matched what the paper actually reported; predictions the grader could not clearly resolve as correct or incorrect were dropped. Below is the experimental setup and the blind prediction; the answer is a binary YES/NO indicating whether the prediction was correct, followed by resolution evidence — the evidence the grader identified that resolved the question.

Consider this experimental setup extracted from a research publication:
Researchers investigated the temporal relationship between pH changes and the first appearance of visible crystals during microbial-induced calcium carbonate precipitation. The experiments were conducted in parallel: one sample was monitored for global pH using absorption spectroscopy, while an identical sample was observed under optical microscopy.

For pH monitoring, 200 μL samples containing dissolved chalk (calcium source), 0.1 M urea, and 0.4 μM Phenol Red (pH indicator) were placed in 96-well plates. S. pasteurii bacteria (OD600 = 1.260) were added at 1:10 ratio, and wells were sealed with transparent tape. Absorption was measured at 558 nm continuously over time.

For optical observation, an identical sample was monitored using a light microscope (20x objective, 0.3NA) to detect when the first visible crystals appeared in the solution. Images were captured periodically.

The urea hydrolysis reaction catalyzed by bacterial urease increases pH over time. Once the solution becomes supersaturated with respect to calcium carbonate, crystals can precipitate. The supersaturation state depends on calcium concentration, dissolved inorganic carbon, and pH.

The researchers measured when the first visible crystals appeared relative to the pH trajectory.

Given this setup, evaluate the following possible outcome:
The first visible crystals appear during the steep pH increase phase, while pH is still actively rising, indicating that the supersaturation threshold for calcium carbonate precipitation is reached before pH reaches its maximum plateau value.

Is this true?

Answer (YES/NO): YES